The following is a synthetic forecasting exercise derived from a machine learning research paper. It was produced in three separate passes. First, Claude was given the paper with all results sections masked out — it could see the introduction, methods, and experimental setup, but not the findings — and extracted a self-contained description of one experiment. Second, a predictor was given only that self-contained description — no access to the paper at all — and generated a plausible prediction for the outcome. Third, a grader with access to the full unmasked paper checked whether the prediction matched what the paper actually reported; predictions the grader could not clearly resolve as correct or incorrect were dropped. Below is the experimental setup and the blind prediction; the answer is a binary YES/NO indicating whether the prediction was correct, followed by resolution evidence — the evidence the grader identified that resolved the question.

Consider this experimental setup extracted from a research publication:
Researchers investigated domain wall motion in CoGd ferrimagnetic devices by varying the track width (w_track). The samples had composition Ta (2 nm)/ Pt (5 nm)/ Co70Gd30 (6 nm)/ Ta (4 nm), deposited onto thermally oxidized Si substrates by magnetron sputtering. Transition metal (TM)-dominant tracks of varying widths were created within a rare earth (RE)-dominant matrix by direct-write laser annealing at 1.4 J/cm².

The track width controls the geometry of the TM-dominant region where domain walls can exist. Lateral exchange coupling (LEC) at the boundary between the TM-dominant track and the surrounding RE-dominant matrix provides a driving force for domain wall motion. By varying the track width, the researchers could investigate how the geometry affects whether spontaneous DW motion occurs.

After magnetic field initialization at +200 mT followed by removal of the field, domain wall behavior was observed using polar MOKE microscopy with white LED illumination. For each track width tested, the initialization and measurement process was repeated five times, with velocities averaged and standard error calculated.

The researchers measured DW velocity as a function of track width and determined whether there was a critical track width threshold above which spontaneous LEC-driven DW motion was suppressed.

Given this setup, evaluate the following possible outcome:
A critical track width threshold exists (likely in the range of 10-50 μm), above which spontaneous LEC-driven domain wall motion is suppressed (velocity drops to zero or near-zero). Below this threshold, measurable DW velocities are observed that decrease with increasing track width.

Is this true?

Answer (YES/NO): NO